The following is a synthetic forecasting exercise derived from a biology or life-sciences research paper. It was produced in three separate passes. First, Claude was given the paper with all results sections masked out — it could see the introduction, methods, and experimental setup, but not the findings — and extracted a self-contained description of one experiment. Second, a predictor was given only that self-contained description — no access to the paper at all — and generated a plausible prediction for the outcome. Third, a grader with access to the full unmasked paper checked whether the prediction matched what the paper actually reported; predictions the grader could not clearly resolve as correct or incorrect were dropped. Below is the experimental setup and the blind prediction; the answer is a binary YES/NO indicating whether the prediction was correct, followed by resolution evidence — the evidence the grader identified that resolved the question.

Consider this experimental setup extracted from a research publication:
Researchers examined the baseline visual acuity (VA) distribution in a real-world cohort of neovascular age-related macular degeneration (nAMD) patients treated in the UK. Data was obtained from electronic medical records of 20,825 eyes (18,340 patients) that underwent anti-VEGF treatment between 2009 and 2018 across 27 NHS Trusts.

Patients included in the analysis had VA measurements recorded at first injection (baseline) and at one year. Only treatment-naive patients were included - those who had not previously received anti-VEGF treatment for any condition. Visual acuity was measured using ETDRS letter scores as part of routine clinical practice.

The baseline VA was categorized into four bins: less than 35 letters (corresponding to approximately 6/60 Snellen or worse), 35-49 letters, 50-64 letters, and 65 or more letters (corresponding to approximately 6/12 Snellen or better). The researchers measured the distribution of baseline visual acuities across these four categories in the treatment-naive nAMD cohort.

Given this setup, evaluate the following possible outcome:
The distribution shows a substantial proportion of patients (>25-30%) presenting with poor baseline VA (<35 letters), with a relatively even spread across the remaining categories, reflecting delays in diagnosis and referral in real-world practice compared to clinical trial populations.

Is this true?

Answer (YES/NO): NO